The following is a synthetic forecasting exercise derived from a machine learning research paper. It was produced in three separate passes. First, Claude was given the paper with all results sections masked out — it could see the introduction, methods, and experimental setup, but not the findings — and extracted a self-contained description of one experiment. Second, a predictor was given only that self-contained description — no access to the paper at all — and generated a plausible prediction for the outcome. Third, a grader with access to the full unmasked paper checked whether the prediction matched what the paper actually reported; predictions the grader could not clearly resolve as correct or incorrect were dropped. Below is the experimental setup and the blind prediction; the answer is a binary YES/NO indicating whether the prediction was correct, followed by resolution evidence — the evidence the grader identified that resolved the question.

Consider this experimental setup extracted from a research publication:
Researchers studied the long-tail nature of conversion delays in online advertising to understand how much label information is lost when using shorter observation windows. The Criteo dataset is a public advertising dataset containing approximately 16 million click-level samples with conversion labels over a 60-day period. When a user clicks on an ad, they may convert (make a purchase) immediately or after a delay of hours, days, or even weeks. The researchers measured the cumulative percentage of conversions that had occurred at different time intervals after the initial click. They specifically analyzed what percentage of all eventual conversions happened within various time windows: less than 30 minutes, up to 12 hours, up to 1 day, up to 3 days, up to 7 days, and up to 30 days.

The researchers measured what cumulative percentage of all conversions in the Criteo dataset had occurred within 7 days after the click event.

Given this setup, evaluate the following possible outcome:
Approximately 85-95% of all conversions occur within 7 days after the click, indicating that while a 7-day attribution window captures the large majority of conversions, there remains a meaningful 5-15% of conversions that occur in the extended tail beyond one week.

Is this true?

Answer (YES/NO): NO